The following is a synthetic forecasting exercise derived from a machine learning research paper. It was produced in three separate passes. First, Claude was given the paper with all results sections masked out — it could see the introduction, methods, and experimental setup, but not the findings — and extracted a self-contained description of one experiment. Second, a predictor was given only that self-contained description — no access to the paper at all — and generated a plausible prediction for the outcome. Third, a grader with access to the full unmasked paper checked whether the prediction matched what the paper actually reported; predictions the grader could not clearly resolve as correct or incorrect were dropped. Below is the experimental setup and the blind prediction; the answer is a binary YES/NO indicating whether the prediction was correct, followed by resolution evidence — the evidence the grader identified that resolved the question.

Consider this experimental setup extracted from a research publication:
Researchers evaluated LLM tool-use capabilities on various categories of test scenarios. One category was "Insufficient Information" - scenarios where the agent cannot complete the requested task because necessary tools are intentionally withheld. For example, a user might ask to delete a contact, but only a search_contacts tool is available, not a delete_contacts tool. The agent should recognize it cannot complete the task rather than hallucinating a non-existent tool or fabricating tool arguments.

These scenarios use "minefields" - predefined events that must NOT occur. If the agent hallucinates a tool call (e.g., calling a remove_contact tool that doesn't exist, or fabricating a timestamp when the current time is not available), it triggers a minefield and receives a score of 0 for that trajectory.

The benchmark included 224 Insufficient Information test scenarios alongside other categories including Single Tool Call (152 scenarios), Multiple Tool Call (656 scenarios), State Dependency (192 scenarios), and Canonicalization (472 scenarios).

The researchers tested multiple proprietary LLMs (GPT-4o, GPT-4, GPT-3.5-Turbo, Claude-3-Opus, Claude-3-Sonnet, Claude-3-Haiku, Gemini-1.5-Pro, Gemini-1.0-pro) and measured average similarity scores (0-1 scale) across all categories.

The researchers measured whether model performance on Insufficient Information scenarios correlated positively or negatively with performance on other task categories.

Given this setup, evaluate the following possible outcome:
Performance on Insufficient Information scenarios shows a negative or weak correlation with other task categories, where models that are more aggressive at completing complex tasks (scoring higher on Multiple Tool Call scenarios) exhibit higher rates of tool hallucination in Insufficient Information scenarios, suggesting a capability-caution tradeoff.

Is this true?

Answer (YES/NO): YES